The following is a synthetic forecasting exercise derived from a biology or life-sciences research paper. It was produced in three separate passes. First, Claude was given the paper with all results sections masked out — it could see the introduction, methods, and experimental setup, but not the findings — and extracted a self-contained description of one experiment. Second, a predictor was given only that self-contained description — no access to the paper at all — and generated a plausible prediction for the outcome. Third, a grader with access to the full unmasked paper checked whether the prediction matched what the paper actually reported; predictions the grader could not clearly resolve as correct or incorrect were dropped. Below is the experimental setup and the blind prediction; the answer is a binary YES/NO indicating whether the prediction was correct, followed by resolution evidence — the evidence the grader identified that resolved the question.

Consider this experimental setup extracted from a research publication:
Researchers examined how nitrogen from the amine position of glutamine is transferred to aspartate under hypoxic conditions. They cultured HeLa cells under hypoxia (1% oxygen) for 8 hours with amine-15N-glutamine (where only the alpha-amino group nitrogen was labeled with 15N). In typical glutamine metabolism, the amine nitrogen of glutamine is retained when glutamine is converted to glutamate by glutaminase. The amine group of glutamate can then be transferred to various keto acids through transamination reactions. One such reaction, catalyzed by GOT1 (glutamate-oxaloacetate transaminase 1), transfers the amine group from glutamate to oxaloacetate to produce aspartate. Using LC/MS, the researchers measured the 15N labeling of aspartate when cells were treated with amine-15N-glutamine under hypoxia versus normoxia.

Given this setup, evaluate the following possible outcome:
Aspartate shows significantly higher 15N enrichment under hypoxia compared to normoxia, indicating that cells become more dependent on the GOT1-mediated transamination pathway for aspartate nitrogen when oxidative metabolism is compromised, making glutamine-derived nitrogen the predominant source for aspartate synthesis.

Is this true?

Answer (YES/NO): NO